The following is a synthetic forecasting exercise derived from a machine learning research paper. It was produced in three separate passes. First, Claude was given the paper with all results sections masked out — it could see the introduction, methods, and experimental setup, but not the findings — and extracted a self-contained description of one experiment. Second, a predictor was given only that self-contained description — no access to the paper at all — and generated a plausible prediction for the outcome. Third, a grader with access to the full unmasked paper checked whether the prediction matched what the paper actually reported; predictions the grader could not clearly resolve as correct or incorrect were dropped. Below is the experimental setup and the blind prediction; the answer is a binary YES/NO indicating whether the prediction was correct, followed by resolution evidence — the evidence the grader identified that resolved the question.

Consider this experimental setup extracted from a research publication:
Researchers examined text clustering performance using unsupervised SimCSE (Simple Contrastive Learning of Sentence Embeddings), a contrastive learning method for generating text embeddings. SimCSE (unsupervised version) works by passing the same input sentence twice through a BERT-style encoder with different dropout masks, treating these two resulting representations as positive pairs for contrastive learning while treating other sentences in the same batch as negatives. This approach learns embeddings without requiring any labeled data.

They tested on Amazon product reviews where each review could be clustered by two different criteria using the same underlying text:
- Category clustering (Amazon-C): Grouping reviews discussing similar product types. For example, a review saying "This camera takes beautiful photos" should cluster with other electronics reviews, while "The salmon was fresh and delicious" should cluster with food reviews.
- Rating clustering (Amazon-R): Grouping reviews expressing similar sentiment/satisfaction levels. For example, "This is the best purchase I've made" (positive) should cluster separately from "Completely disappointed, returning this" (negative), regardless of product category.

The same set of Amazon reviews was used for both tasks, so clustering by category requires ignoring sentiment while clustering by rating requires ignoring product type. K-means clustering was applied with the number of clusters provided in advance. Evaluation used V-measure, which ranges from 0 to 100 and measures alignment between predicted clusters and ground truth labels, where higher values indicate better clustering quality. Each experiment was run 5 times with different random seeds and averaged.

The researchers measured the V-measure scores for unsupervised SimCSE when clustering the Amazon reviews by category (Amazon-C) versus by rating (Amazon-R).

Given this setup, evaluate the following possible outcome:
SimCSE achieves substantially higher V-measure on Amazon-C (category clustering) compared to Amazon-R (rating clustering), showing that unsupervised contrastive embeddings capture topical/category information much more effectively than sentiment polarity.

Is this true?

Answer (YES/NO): YES